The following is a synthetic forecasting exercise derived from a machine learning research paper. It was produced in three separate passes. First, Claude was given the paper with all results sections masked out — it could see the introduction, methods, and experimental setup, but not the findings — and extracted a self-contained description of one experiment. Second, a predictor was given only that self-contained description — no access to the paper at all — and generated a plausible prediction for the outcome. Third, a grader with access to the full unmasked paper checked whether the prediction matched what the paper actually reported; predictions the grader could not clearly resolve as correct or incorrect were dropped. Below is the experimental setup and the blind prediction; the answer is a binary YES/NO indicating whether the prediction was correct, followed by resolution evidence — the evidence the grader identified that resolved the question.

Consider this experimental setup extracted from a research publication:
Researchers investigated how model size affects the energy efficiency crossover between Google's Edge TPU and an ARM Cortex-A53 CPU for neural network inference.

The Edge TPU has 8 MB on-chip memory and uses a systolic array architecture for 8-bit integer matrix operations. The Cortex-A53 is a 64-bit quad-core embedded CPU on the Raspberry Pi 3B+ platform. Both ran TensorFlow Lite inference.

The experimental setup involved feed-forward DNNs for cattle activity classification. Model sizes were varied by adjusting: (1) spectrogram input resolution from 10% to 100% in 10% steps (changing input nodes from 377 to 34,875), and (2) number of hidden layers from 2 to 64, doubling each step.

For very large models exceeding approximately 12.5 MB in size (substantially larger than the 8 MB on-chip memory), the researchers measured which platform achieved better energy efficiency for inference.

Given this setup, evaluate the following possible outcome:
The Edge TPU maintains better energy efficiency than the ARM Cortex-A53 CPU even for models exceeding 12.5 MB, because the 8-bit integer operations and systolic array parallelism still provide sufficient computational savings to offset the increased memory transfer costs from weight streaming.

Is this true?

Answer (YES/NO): NO